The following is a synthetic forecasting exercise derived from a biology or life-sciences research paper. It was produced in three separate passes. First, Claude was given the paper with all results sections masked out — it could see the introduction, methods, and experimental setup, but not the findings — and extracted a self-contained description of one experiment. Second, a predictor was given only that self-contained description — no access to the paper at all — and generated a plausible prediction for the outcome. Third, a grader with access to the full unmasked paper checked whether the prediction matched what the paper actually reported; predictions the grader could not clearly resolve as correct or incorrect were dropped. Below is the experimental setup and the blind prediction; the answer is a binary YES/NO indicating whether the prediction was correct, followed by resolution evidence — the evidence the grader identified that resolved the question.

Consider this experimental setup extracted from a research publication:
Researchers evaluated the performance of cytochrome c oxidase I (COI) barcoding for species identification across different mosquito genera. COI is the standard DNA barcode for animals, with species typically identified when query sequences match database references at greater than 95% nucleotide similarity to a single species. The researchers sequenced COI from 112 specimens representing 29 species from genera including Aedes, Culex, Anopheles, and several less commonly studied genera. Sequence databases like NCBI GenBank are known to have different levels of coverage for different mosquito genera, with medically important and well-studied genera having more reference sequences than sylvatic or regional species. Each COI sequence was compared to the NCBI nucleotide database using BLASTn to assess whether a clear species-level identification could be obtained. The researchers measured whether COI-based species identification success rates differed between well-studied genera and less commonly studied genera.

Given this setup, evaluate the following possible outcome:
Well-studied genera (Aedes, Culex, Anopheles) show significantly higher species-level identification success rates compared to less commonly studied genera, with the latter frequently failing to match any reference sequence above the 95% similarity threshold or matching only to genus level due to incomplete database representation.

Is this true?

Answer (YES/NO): NO